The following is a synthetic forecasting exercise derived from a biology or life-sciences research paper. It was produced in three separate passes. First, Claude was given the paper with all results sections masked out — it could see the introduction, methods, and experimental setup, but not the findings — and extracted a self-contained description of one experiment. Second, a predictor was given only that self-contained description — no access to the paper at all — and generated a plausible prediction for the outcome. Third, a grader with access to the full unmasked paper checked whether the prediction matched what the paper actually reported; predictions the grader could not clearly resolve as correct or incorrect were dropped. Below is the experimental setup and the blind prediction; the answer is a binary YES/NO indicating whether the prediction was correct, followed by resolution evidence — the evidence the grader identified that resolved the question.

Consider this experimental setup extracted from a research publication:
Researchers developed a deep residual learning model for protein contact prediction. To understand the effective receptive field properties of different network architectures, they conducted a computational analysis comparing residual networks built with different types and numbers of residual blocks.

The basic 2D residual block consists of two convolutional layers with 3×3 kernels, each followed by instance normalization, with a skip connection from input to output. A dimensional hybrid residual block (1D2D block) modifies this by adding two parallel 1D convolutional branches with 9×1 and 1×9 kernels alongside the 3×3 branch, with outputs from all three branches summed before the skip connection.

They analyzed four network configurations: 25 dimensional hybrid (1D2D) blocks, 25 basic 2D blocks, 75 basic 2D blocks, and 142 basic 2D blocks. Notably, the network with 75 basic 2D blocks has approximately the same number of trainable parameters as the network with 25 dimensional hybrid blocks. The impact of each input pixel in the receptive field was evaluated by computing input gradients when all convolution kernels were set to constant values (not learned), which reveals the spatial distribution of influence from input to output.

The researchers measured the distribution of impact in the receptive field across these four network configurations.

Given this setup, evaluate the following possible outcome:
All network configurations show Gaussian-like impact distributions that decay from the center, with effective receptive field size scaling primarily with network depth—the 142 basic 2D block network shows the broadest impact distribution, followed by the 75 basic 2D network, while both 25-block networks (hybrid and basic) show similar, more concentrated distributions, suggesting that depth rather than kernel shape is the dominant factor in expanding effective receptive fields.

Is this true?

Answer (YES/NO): NO